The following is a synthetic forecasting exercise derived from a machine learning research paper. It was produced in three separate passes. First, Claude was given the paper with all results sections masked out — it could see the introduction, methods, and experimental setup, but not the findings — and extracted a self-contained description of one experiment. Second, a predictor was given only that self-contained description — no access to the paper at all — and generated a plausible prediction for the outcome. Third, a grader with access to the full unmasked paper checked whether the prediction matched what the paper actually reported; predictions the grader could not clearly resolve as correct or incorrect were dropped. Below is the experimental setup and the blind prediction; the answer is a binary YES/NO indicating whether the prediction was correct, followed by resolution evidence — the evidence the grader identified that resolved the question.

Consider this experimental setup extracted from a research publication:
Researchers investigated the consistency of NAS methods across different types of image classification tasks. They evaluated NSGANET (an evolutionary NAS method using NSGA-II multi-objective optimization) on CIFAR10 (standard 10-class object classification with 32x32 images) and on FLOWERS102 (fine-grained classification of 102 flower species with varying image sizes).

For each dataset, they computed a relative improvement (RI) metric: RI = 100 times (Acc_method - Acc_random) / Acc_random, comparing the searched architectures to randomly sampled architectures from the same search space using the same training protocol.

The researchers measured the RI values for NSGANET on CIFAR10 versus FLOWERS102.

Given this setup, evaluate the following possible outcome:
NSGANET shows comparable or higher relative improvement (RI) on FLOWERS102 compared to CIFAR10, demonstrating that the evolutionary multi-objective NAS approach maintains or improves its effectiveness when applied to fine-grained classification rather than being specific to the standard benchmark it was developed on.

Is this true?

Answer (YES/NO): YES